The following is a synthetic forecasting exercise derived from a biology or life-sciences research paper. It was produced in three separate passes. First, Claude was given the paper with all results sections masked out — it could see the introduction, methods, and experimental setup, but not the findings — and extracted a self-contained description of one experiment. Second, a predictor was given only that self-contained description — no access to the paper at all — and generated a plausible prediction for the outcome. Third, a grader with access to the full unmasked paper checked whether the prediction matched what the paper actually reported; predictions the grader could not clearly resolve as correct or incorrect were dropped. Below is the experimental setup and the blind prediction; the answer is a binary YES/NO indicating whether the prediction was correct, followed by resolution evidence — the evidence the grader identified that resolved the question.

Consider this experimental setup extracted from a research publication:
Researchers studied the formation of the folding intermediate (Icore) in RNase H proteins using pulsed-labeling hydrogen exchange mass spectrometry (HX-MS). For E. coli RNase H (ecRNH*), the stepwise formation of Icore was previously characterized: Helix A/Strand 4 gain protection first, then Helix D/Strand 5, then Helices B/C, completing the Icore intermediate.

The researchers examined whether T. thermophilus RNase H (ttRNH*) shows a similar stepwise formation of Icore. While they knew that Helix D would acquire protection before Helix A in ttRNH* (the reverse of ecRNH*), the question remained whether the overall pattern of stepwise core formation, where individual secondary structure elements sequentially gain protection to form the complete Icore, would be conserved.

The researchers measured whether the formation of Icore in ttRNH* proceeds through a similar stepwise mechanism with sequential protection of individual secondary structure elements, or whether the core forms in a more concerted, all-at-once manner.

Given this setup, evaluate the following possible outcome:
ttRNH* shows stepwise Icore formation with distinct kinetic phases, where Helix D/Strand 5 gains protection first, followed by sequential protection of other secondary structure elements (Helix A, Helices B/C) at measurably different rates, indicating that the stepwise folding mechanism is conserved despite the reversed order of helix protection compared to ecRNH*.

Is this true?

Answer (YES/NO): YES